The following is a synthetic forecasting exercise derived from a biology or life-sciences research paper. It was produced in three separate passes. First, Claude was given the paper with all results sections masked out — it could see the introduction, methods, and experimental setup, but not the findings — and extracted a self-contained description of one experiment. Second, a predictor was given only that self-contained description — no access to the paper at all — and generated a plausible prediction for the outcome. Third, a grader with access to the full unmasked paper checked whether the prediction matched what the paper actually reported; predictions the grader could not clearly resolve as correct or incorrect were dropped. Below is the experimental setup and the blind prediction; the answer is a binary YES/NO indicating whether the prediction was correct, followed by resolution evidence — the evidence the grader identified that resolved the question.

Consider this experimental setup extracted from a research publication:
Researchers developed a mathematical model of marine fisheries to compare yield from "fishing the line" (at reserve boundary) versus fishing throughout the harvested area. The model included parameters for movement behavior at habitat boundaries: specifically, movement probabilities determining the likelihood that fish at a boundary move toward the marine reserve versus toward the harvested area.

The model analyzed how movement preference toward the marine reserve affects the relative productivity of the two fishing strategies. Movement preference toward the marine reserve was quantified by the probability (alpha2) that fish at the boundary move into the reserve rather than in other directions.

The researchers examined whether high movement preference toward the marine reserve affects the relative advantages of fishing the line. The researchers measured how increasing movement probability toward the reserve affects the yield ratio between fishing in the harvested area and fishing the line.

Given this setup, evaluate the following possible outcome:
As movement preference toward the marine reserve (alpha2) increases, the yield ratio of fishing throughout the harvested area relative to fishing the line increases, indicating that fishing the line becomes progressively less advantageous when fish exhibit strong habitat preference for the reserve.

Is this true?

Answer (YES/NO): YES